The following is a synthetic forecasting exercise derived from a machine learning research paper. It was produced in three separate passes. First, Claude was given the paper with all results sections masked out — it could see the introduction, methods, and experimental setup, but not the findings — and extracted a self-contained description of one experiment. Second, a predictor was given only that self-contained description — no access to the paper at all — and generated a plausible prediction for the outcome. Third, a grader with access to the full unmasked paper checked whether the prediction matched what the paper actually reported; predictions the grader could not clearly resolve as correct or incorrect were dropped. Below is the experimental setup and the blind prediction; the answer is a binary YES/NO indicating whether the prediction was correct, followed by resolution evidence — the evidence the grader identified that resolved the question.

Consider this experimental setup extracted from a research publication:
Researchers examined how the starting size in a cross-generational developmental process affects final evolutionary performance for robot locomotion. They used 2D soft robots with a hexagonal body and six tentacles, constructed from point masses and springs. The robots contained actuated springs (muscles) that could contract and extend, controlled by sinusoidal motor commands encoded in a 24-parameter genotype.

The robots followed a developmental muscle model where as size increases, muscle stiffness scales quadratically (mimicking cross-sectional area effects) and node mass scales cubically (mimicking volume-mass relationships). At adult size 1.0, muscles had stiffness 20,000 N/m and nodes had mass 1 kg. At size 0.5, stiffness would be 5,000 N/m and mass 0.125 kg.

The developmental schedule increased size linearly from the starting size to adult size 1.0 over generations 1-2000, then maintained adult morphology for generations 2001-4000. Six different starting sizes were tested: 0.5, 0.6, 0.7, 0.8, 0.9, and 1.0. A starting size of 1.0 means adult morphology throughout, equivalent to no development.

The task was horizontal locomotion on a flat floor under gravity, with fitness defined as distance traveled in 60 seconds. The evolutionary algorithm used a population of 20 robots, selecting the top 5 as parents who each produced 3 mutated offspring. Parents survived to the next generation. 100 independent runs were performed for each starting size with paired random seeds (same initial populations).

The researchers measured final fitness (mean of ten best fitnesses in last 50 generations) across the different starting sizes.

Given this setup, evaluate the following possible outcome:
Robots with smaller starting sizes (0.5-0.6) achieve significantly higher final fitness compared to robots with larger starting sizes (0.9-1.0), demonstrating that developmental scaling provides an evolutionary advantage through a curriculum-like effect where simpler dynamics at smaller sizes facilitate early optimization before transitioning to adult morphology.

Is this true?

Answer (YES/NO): YES